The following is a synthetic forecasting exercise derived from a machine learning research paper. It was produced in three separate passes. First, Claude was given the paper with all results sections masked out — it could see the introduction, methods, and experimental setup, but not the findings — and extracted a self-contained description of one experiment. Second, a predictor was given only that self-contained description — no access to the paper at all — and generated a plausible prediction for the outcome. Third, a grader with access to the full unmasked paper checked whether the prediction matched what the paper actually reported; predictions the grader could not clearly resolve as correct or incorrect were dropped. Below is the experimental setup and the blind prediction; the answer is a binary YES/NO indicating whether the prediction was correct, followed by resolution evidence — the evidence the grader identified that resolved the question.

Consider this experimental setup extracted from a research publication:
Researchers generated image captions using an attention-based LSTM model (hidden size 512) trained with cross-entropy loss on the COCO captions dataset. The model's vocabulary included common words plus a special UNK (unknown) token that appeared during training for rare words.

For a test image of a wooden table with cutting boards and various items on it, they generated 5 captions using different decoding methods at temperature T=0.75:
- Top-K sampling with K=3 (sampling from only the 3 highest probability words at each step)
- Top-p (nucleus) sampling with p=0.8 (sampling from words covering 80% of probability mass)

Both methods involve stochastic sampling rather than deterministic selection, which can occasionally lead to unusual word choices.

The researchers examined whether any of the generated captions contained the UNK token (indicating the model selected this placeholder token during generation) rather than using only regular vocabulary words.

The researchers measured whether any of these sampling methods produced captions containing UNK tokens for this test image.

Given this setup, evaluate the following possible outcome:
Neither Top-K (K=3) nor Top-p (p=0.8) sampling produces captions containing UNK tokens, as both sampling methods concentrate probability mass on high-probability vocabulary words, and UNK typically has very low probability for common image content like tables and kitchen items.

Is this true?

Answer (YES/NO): NO